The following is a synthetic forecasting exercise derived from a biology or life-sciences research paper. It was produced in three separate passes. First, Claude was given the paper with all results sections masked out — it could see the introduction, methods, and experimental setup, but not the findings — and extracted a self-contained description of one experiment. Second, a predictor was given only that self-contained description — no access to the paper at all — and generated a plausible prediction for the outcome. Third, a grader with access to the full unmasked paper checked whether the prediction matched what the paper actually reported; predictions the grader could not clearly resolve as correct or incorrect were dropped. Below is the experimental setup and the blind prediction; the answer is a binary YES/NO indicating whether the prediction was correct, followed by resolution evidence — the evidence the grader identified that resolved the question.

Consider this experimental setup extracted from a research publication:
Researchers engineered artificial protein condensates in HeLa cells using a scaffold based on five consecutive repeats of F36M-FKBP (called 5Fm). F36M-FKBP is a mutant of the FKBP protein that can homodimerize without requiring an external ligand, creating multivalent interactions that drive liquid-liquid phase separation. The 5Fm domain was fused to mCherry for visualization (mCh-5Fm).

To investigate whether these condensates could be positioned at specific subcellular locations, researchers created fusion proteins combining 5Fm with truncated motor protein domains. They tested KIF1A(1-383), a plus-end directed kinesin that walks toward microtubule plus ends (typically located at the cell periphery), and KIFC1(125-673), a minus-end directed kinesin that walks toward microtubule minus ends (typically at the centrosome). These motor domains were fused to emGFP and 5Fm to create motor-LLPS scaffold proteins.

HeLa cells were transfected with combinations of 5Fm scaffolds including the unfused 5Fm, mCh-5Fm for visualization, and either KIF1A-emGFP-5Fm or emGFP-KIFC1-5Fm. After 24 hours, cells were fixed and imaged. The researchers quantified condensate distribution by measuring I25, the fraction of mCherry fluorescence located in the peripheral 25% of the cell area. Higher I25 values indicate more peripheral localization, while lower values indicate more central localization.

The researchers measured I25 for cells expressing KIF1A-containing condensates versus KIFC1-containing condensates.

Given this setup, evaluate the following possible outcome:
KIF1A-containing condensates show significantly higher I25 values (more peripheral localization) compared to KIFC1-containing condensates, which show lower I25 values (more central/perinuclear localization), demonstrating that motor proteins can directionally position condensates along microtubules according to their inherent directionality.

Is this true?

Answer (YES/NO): YES